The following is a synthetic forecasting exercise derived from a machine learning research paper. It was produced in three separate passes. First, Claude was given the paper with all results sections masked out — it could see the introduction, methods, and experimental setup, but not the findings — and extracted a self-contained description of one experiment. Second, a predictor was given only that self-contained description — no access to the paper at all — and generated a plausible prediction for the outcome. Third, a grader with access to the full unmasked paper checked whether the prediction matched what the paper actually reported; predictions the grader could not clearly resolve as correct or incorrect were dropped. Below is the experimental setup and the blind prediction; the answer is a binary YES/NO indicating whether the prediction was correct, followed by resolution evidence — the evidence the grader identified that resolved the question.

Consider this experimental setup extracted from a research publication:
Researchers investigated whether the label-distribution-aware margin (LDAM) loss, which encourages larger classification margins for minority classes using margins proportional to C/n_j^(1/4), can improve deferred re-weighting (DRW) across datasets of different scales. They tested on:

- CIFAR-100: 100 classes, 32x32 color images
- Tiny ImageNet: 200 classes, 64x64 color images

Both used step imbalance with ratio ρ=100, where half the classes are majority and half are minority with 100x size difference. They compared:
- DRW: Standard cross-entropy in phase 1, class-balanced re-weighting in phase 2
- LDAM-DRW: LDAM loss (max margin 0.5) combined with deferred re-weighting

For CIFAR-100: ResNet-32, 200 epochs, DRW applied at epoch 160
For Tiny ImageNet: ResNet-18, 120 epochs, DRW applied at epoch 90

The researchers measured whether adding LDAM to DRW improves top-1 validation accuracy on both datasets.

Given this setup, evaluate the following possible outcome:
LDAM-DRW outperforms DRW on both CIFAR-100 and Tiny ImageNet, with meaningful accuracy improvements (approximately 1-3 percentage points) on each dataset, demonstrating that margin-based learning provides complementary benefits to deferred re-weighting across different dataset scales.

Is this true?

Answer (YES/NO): NO